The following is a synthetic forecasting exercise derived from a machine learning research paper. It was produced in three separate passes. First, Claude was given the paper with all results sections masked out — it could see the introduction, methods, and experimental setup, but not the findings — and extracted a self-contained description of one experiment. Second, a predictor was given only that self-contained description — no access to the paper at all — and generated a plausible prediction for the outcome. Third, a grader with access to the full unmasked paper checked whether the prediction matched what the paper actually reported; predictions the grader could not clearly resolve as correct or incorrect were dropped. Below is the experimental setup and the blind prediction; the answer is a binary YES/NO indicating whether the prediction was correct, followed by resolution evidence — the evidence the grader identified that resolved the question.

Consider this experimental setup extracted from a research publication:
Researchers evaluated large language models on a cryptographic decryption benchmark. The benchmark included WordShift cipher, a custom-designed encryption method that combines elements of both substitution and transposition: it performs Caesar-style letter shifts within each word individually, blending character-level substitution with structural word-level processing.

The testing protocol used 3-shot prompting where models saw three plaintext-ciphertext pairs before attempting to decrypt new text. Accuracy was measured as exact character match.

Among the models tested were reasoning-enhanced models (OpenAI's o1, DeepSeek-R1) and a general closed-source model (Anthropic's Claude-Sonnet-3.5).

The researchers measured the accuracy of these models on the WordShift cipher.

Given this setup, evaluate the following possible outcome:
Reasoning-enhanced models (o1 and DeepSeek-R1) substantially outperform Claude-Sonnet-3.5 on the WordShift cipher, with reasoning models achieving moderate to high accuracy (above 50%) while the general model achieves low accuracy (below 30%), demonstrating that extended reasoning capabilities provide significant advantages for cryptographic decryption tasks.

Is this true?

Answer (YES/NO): NO